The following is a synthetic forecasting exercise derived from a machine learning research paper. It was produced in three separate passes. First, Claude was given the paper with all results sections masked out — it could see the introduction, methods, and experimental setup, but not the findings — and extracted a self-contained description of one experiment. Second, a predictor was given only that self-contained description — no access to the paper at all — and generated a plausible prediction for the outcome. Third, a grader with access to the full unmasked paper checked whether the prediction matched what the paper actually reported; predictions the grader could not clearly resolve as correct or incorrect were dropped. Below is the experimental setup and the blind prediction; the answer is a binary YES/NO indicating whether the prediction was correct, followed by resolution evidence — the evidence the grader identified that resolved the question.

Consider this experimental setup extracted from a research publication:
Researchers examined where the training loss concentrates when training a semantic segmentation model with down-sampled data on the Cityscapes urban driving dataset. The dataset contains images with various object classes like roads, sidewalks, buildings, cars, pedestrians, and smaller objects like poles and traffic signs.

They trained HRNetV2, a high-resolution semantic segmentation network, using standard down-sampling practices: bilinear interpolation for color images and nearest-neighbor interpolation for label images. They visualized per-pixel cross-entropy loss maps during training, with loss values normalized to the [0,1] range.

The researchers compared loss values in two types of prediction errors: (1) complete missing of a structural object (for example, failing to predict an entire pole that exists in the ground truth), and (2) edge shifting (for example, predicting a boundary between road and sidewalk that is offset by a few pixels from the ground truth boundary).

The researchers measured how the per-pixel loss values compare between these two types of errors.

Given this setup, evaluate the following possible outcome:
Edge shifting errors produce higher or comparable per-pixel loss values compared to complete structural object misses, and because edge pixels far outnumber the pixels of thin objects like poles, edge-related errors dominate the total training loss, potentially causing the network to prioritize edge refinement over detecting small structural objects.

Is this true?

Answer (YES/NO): YES